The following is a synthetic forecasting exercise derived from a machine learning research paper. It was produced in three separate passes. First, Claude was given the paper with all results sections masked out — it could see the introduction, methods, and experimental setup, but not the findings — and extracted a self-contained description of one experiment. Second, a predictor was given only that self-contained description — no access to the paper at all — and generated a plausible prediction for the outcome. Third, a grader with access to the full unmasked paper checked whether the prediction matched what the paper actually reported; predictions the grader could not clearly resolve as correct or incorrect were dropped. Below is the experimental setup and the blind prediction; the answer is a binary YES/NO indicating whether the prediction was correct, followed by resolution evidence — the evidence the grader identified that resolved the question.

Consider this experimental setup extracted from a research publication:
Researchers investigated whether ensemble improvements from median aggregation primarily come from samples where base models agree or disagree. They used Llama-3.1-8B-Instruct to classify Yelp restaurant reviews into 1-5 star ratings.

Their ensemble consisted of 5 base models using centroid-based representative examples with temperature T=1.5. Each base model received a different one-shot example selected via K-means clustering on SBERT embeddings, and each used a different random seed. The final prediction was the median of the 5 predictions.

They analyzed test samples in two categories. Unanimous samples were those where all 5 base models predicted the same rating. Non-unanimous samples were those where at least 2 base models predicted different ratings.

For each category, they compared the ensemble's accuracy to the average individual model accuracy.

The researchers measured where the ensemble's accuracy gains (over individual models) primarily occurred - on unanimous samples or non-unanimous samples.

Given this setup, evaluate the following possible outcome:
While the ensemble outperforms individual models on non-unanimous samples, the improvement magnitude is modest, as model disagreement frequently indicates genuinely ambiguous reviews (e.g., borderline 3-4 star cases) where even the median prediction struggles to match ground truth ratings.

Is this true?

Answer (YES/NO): NO